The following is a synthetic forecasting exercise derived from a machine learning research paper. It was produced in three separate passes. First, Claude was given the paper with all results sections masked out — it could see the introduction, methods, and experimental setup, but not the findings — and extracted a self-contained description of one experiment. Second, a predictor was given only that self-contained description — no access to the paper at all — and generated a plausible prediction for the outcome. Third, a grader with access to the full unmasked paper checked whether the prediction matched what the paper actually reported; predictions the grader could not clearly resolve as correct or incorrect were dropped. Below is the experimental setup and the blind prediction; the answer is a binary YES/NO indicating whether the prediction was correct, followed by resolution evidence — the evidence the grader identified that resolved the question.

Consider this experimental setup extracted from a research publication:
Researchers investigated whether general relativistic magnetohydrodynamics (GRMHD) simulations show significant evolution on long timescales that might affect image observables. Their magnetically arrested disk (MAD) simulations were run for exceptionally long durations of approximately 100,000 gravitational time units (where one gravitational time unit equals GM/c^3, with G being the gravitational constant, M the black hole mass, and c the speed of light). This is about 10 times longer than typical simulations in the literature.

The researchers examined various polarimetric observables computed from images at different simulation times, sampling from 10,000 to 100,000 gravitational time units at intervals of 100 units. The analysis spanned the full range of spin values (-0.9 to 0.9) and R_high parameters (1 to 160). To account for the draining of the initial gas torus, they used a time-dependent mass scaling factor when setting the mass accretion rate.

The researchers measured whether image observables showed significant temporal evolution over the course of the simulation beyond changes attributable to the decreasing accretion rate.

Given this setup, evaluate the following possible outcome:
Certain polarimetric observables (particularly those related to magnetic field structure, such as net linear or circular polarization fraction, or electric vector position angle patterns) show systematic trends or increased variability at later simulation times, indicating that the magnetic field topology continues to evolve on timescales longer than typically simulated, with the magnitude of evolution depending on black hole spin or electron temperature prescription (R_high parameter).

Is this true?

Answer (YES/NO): NO